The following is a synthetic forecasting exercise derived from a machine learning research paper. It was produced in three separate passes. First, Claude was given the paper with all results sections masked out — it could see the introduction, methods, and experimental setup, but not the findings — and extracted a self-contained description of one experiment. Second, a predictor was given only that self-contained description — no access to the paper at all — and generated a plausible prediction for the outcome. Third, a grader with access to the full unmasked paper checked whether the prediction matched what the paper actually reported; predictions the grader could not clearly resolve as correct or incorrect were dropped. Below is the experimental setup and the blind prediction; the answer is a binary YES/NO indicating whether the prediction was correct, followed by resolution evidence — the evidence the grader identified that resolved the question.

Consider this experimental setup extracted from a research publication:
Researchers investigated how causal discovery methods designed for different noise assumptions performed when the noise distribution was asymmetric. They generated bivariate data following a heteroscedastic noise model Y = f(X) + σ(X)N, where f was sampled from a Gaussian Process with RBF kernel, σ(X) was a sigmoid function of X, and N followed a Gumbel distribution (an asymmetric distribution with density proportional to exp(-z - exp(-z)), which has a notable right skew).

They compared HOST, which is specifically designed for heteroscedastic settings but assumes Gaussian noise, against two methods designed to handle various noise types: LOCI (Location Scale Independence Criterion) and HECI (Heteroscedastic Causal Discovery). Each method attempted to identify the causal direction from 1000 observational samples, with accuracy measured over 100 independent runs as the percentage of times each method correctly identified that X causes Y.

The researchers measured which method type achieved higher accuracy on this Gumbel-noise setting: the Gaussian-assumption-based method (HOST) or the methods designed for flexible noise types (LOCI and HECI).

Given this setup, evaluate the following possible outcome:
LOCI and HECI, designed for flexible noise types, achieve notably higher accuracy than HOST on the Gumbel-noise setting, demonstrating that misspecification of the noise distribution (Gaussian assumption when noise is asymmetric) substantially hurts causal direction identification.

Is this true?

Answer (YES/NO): YES